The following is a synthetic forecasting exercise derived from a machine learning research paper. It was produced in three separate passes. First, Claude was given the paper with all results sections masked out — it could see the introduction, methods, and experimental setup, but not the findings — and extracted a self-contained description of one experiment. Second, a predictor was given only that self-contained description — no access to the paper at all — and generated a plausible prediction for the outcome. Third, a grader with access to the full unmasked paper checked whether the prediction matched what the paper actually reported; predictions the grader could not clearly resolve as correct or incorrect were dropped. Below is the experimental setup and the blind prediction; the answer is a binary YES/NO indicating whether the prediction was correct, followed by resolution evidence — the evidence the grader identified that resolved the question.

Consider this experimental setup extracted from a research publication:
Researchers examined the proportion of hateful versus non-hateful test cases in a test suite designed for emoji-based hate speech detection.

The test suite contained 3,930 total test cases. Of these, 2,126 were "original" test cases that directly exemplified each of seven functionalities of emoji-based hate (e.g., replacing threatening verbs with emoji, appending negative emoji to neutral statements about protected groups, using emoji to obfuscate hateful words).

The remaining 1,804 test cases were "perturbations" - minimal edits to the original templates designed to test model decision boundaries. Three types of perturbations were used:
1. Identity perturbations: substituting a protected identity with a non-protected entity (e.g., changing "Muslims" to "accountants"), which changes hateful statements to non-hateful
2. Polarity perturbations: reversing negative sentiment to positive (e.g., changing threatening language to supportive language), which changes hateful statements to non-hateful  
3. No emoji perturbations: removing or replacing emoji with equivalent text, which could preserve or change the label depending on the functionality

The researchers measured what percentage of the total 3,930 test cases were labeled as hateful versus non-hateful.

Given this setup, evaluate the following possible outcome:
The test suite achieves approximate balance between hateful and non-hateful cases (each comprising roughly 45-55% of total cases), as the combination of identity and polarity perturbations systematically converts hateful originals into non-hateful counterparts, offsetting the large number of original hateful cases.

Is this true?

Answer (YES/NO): NO